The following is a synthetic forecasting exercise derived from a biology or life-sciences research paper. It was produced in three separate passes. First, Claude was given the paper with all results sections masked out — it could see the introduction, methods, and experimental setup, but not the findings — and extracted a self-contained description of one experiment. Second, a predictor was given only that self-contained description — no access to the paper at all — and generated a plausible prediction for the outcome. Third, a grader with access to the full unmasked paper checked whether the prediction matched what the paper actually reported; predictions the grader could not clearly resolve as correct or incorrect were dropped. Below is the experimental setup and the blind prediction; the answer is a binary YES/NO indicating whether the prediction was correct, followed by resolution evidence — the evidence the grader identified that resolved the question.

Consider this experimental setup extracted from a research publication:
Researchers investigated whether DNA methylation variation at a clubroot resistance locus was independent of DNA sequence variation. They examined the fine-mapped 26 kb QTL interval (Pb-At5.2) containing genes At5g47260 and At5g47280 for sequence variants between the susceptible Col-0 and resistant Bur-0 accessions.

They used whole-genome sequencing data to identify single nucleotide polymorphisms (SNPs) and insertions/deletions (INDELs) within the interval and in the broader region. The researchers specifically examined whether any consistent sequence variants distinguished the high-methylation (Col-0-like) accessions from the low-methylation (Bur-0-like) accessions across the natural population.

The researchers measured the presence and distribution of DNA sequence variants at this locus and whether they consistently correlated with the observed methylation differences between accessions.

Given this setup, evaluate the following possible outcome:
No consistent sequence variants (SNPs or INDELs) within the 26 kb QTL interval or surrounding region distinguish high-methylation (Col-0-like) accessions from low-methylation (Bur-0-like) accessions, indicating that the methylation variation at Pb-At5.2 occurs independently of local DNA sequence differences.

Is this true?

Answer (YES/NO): YES